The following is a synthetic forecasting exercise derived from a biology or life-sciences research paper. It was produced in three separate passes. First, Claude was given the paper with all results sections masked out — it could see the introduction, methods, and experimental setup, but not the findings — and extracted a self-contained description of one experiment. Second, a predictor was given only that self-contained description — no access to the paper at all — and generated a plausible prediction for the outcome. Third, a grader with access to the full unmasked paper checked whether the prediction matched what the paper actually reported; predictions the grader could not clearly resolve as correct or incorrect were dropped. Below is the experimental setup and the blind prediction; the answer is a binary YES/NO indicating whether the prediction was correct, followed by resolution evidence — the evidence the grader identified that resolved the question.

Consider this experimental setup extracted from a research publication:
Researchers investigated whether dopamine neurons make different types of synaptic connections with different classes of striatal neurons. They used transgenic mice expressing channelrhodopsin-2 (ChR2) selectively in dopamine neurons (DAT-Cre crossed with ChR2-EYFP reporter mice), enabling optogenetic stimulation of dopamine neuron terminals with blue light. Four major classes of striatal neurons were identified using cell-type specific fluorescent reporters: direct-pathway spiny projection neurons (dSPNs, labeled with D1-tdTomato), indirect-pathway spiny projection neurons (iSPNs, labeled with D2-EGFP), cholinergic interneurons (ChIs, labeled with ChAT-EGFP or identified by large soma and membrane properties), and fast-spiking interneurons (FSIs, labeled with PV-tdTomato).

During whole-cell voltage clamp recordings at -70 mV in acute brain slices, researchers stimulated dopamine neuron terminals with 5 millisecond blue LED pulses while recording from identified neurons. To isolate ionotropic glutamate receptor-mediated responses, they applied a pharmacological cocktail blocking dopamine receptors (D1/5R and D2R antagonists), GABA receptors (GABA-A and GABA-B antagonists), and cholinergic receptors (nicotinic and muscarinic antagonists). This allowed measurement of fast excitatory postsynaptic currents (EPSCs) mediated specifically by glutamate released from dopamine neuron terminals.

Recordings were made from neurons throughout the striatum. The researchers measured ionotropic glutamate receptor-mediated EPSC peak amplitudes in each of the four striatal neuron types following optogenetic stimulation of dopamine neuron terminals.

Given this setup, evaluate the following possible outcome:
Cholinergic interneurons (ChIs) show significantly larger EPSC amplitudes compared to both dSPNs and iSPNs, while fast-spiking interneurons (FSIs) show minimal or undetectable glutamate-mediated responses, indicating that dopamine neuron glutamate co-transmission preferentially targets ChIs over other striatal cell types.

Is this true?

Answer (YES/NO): NO